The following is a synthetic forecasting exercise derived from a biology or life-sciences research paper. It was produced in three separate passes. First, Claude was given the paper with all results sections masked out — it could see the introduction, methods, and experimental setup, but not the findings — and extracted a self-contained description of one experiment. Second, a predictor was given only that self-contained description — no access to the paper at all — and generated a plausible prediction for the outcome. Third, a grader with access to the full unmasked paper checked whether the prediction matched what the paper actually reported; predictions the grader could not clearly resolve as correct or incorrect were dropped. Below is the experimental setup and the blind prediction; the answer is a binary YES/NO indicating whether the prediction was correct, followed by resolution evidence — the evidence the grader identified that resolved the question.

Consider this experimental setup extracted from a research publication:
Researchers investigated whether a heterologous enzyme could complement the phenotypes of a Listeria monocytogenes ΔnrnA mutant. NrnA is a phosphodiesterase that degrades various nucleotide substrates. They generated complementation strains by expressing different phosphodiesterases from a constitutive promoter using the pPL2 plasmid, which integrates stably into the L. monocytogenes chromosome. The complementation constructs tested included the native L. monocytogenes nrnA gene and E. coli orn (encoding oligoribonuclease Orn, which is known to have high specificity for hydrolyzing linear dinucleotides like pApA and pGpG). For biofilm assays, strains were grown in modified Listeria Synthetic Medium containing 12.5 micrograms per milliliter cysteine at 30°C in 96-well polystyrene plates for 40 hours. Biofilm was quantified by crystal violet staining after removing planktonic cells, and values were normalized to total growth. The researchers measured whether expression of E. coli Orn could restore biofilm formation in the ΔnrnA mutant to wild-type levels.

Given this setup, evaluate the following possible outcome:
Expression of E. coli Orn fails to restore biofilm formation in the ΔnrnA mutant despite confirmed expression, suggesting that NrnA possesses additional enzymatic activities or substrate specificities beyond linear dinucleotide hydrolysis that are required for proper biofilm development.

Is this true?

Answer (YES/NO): NO